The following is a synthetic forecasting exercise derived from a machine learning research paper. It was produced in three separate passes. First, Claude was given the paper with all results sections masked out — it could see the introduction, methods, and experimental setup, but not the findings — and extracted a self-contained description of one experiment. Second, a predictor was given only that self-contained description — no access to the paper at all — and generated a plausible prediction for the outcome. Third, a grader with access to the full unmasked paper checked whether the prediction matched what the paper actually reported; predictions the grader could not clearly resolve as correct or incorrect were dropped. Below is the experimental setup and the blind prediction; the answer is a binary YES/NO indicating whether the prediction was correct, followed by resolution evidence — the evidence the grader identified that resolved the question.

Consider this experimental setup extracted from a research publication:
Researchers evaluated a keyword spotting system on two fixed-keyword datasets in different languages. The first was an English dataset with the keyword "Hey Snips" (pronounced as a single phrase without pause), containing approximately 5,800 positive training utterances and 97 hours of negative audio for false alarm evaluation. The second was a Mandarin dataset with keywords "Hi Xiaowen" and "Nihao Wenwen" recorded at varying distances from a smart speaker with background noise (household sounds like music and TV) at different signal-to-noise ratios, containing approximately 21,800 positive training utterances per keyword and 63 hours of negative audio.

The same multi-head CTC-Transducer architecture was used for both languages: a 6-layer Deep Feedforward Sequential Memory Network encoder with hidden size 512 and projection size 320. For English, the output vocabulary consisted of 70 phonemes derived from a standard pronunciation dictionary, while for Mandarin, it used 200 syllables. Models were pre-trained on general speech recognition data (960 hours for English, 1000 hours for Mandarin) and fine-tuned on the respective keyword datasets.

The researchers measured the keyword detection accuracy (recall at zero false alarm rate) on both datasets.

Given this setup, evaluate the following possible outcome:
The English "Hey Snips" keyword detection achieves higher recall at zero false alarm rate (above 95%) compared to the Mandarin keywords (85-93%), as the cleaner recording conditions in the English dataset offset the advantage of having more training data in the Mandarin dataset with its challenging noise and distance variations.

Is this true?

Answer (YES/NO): NO